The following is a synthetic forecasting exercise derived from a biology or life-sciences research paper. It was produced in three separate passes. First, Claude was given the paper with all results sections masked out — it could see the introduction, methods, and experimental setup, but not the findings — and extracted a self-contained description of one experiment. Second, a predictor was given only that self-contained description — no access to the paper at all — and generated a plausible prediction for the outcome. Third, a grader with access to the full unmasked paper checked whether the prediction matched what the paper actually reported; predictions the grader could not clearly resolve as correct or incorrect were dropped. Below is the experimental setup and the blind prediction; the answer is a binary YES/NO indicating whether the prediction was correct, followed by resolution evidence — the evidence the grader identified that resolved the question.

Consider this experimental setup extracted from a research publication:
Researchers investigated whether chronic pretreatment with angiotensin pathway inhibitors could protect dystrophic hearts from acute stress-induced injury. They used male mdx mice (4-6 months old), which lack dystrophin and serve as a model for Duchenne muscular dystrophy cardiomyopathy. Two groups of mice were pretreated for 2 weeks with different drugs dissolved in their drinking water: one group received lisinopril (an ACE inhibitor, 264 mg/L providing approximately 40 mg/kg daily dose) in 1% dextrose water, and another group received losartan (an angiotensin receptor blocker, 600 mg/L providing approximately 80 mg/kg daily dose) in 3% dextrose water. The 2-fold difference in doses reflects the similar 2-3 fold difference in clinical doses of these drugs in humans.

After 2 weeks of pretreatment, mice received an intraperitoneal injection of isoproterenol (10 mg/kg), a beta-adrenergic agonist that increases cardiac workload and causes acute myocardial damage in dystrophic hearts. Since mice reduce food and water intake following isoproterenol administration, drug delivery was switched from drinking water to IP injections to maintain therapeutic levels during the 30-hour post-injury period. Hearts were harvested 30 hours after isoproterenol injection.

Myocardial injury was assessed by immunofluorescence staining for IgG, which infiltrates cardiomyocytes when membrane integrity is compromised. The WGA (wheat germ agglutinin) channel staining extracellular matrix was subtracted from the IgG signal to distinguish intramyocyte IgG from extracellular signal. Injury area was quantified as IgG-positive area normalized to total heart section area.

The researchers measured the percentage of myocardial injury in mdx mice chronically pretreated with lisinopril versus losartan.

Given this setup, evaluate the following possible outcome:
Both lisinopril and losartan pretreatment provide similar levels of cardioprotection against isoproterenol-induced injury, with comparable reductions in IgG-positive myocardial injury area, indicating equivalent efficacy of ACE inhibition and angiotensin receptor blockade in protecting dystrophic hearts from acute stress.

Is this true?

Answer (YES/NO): NO